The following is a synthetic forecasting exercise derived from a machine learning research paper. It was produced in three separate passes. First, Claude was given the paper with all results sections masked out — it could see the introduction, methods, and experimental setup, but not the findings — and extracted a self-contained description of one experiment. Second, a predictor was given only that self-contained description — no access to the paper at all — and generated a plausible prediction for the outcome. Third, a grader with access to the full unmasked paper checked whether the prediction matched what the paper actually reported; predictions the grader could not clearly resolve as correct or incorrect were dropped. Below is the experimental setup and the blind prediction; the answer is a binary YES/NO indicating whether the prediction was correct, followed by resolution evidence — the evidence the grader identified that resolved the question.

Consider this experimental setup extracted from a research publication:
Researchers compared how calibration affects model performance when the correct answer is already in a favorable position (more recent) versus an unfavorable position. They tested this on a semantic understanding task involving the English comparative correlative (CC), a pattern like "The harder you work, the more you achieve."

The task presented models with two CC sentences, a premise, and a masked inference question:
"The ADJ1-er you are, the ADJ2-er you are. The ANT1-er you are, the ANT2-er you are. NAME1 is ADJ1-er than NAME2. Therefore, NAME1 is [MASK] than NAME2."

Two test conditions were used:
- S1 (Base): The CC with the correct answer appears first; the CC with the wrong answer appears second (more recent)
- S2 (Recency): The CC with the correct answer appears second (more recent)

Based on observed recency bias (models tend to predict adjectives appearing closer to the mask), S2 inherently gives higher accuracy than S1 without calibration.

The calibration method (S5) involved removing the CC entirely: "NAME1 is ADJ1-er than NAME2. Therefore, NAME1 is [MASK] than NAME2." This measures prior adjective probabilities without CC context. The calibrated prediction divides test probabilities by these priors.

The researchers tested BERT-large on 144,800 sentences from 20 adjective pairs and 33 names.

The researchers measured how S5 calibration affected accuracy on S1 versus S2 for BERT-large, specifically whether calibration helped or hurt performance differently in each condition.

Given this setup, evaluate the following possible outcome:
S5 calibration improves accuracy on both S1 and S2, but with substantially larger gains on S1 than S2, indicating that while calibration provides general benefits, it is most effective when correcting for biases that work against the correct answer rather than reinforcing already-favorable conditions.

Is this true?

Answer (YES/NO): NO